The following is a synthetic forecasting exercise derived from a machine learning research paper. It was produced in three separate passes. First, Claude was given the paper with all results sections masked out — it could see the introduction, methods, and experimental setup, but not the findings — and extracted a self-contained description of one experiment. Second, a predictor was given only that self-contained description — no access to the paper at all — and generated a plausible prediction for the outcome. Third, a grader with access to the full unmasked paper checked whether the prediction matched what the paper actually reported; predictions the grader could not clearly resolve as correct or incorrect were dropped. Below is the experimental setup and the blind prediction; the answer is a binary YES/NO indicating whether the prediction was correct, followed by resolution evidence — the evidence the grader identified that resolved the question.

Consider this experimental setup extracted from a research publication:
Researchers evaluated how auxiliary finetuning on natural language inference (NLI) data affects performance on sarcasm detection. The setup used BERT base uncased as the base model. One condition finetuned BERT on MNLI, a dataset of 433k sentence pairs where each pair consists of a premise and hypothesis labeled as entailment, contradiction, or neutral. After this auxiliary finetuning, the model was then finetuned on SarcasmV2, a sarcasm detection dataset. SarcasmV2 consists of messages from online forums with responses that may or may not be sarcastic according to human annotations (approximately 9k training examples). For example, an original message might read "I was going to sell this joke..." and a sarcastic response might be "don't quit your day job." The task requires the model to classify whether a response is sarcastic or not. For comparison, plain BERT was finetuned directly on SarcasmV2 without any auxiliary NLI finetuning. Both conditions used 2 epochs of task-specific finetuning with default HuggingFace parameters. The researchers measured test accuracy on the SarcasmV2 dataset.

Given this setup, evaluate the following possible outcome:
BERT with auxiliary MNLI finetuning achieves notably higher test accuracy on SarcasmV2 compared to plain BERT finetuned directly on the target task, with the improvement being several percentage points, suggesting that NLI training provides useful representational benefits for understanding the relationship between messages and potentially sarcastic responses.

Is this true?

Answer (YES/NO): NO